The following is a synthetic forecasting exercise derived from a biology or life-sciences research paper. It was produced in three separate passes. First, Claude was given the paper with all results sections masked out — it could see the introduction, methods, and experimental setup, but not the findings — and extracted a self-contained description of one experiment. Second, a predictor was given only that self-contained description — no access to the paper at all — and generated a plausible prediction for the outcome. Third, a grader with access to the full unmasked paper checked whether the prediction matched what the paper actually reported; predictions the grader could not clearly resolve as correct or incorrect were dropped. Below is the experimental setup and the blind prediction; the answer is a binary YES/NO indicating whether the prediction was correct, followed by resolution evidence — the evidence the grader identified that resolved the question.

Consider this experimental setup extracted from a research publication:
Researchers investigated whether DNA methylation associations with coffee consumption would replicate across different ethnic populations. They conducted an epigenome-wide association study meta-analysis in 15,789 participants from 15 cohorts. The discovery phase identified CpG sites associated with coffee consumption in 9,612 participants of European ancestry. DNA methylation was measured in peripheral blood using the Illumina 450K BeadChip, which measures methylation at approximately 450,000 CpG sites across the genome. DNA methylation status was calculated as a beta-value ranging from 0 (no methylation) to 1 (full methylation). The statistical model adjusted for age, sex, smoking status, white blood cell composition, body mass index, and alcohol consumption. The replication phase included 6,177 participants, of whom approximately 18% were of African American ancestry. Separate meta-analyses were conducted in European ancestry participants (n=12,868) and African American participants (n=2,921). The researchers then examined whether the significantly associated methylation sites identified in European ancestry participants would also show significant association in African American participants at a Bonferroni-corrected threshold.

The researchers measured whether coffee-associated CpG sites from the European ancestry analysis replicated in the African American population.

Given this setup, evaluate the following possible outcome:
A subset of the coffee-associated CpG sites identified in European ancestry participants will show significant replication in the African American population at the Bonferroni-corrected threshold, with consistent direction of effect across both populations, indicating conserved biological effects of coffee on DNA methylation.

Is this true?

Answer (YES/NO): NO